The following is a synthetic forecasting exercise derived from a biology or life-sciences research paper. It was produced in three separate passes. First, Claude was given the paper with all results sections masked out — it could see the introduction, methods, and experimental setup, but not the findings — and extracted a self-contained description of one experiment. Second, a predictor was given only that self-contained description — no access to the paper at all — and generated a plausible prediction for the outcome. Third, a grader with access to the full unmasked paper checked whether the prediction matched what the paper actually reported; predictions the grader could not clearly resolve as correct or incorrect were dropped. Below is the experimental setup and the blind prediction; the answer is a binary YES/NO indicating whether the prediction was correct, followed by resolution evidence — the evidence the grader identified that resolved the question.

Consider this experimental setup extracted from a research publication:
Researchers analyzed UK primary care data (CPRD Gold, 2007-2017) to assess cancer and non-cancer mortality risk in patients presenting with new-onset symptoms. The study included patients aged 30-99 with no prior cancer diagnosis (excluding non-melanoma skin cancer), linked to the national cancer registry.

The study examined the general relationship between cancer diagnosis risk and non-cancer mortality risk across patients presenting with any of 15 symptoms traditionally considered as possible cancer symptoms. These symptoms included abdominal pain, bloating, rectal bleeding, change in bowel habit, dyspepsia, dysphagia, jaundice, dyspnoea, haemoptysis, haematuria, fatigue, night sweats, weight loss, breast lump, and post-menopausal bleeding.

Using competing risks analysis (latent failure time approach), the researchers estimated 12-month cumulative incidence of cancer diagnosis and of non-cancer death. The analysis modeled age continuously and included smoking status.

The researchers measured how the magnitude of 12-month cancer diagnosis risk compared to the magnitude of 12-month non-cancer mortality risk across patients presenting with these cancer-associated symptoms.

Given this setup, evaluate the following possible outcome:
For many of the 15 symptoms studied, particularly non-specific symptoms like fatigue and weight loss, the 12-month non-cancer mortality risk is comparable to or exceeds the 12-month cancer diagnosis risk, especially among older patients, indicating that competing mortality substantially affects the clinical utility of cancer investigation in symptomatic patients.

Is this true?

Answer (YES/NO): YES